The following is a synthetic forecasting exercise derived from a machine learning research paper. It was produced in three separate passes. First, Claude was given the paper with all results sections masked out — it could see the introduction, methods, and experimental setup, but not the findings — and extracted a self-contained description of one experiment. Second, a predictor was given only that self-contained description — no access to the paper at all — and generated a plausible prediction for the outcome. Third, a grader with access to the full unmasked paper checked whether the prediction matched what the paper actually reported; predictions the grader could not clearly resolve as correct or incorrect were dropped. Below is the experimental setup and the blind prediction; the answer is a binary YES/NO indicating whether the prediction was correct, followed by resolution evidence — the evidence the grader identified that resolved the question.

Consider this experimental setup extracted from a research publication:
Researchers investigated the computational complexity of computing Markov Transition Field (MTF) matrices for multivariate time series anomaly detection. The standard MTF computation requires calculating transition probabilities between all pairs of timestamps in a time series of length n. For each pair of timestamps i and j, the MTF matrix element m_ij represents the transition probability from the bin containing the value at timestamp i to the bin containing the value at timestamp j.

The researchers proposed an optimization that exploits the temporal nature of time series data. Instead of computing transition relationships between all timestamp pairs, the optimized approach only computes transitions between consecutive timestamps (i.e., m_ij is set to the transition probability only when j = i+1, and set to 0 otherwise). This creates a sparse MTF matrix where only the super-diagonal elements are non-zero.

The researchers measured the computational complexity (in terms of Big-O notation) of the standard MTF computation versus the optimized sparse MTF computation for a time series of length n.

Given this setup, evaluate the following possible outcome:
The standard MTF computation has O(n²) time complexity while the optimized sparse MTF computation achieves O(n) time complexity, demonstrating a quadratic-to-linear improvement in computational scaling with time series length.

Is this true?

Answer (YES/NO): YES